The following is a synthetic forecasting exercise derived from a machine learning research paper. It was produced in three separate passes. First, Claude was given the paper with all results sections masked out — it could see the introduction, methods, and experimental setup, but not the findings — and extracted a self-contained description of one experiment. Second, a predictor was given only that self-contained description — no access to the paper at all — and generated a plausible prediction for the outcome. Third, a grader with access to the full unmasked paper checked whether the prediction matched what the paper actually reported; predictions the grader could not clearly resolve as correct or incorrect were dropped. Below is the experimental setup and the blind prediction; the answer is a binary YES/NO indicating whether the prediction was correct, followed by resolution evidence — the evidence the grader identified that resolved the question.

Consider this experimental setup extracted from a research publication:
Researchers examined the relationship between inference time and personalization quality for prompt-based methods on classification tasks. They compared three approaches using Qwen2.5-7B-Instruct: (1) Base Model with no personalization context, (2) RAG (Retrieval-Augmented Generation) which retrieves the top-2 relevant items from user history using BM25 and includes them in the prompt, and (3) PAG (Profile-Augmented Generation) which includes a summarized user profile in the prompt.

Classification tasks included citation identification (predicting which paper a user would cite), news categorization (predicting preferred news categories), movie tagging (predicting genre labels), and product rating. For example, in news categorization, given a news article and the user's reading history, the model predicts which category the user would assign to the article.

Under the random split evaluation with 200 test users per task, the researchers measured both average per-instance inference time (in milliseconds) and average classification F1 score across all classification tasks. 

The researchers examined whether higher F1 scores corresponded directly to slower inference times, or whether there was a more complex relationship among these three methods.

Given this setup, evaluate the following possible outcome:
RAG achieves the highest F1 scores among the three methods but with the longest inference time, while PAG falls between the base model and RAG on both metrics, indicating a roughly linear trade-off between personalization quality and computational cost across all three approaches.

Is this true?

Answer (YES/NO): NO